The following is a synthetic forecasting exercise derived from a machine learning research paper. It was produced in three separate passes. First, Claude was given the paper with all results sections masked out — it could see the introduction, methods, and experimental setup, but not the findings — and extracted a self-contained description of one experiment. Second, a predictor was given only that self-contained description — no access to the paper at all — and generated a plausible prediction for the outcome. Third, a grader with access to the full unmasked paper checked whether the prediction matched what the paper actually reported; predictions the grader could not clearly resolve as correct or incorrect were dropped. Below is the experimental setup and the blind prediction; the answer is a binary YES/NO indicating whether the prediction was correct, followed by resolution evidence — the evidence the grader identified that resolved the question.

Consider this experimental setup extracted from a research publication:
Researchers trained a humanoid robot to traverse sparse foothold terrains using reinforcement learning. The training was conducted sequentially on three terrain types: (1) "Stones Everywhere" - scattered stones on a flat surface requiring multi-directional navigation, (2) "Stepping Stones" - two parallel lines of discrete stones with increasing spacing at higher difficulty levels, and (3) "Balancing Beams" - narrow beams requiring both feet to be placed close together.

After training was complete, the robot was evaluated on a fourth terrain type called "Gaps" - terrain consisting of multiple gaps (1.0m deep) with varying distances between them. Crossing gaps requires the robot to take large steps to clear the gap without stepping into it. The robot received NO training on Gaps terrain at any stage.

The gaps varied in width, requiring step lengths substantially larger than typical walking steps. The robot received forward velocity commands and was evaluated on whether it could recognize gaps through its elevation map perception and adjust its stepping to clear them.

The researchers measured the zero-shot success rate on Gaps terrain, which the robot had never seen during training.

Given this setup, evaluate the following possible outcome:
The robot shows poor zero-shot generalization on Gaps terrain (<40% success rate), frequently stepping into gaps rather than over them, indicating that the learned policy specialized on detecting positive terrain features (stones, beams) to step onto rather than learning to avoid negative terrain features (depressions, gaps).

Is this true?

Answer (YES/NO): NO